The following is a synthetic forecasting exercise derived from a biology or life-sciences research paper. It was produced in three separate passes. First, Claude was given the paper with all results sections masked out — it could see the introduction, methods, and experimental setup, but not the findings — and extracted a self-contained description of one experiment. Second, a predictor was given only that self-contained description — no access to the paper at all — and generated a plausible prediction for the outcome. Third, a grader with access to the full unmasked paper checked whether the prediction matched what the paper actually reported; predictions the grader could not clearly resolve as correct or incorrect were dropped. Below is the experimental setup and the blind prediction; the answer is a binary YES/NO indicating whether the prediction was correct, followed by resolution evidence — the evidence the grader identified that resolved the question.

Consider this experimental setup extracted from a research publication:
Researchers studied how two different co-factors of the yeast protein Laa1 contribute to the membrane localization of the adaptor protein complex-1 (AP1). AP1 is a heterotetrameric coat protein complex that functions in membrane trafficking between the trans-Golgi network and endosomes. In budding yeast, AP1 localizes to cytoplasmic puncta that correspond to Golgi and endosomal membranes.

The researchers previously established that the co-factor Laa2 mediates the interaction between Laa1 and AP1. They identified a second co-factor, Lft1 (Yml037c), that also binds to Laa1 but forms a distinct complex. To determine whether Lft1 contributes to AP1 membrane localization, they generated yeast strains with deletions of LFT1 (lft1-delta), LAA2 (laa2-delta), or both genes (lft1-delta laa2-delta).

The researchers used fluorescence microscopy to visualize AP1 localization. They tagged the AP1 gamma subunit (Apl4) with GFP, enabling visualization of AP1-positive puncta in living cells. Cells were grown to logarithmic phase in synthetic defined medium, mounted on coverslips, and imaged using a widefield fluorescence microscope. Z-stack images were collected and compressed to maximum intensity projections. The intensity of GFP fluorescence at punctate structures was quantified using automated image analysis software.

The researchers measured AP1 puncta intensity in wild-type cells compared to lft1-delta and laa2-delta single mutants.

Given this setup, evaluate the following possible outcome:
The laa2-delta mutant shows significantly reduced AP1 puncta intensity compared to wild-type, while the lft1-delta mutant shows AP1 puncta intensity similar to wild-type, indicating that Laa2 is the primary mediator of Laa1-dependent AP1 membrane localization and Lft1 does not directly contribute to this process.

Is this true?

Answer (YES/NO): YES